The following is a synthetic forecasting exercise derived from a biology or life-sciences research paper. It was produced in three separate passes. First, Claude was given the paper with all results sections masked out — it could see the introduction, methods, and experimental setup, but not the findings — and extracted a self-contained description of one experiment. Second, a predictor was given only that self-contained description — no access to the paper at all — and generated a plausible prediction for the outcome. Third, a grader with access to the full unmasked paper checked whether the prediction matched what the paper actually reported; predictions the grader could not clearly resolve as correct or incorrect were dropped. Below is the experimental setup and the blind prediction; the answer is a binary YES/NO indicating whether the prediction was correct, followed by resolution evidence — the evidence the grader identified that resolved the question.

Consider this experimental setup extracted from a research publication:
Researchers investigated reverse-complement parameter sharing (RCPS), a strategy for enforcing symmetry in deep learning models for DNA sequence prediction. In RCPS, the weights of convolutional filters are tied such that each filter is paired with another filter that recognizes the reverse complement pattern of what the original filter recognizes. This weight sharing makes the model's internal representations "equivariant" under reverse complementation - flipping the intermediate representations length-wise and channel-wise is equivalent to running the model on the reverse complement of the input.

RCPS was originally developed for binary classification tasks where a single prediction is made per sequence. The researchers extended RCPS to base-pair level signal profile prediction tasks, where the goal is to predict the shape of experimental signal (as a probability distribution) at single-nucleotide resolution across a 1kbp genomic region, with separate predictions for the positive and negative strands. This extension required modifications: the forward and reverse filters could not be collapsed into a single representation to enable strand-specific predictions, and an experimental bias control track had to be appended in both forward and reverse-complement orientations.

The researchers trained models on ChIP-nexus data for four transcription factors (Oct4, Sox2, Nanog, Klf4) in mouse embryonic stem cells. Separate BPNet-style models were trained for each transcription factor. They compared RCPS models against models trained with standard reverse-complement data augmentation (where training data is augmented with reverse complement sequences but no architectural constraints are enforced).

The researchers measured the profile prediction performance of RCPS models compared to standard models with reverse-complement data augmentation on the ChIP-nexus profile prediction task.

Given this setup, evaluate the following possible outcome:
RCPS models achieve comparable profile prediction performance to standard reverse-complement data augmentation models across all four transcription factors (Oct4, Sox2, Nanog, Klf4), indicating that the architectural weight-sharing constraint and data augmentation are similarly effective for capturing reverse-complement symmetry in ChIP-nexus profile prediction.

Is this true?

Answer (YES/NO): NO